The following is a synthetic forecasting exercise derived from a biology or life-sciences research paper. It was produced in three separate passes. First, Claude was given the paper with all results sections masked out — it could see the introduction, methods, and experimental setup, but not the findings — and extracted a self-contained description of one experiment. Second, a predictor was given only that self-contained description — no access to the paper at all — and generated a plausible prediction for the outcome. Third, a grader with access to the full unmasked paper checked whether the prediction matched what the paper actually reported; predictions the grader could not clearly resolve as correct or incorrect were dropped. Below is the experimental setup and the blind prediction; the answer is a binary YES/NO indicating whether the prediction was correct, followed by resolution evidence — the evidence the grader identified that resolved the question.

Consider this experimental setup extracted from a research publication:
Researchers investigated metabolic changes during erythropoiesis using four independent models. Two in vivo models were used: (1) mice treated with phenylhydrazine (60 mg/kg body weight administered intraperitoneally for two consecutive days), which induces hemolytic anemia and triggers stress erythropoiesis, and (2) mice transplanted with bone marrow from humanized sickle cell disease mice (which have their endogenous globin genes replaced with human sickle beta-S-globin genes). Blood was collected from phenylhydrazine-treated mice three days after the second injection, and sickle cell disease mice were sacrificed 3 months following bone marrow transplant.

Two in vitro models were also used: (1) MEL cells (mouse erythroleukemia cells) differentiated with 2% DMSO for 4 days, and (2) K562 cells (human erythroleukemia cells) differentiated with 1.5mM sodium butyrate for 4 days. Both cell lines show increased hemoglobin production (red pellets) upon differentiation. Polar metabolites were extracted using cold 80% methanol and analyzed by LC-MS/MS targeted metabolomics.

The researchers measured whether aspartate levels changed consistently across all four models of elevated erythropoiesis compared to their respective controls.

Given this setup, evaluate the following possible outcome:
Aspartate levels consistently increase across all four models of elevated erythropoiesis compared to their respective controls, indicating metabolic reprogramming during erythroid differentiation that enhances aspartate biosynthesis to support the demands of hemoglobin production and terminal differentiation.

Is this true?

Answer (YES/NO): YES